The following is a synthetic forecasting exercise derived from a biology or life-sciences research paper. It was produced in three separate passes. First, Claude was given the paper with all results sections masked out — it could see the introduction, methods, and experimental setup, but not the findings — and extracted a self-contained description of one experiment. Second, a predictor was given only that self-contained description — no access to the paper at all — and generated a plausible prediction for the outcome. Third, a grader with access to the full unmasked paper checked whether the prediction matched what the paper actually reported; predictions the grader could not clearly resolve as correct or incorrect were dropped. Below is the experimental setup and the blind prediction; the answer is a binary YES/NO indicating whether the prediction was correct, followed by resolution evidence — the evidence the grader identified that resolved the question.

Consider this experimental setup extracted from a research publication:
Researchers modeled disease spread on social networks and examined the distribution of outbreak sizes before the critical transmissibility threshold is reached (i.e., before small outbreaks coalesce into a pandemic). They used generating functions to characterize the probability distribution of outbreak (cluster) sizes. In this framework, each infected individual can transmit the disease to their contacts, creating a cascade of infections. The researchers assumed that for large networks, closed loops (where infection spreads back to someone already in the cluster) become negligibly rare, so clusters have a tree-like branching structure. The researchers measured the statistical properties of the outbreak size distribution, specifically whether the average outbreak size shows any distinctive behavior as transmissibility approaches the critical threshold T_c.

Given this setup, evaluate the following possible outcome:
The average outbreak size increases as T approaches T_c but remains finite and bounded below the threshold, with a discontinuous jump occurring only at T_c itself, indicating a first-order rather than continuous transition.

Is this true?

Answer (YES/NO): NO